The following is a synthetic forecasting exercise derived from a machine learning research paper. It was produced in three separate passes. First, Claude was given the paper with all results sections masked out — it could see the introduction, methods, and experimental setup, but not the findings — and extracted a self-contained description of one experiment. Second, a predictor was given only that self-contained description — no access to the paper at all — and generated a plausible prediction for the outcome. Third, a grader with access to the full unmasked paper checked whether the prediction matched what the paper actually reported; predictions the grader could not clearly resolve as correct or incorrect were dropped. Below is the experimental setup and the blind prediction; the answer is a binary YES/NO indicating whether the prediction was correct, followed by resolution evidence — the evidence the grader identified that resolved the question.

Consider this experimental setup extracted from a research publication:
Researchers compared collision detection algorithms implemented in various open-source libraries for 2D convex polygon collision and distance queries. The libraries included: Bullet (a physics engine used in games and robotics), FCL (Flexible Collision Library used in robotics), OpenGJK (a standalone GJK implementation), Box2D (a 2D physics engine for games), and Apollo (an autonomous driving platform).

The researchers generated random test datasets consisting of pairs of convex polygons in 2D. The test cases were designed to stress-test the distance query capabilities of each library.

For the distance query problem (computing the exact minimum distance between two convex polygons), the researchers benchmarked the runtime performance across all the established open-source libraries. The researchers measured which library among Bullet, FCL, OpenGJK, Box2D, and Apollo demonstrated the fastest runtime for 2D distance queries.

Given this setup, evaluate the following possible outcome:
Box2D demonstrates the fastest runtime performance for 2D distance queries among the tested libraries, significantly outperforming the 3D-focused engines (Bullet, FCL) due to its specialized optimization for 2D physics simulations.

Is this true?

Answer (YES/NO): YES